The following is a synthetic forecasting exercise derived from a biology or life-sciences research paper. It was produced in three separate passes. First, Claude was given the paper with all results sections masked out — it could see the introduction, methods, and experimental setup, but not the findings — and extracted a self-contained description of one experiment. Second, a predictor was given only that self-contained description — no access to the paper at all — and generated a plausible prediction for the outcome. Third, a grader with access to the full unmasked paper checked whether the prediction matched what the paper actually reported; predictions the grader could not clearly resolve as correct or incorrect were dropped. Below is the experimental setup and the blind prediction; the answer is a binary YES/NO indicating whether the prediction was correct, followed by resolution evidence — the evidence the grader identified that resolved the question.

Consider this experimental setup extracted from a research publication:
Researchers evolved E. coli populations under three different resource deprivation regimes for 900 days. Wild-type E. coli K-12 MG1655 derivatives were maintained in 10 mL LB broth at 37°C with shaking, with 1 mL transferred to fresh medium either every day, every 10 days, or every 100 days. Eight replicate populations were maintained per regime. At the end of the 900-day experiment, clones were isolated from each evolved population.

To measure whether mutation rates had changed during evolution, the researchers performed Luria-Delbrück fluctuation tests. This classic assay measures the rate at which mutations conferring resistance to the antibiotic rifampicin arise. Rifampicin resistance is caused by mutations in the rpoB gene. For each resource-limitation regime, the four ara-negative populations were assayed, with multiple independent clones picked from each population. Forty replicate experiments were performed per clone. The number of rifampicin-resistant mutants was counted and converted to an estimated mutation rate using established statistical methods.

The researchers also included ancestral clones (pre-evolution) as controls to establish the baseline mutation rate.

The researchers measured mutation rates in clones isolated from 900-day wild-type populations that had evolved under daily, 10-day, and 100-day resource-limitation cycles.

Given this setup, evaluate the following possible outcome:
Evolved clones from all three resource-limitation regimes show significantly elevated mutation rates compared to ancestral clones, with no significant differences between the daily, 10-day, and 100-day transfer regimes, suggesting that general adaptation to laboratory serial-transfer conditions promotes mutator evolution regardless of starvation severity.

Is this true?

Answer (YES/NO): NO